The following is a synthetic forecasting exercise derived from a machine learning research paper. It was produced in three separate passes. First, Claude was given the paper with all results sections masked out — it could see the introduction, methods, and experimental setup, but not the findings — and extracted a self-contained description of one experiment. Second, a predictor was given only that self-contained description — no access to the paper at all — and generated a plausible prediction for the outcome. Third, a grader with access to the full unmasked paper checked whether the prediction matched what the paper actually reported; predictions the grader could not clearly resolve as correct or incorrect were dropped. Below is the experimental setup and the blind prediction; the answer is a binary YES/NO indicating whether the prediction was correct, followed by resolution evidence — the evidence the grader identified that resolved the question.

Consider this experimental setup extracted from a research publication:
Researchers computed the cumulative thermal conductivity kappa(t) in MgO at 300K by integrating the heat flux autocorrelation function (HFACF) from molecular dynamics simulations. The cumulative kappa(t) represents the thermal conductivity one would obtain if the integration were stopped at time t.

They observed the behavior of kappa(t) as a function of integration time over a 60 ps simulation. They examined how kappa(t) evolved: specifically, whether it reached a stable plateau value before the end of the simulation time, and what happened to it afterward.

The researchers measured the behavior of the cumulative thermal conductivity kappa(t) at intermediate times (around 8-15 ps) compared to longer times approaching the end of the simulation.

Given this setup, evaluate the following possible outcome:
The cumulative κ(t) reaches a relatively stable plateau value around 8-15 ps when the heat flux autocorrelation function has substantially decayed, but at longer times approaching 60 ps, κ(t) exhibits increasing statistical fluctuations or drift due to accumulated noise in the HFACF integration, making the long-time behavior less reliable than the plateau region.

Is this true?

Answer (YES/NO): YES